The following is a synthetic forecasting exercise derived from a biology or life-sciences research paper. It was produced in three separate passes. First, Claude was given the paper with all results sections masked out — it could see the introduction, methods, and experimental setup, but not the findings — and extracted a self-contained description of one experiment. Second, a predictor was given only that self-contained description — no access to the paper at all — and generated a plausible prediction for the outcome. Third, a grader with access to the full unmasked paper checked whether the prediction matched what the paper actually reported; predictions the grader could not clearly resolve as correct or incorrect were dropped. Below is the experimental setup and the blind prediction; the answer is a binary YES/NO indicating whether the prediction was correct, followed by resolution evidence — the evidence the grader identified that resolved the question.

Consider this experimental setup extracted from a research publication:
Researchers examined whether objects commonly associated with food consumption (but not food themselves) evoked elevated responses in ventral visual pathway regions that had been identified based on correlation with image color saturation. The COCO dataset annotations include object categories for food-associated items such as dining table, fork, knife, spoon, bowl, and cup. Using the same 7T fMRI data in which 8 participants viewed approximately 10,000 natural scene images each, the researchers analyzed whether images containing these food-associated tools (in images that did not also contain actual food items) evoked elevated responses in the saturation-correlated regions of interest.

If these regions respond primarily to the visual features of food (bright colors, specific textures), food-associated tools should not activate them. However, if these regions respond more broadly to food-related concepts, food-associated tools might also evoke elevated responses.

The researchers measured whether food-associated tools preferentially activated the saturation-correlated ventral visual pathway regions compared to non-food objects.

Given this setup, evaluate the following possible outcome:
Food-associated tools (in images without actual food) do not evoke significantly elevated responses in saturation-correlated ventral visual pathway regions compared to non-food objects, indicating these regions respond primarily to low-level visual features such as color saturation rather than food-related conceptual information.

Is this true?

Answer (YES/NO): NO